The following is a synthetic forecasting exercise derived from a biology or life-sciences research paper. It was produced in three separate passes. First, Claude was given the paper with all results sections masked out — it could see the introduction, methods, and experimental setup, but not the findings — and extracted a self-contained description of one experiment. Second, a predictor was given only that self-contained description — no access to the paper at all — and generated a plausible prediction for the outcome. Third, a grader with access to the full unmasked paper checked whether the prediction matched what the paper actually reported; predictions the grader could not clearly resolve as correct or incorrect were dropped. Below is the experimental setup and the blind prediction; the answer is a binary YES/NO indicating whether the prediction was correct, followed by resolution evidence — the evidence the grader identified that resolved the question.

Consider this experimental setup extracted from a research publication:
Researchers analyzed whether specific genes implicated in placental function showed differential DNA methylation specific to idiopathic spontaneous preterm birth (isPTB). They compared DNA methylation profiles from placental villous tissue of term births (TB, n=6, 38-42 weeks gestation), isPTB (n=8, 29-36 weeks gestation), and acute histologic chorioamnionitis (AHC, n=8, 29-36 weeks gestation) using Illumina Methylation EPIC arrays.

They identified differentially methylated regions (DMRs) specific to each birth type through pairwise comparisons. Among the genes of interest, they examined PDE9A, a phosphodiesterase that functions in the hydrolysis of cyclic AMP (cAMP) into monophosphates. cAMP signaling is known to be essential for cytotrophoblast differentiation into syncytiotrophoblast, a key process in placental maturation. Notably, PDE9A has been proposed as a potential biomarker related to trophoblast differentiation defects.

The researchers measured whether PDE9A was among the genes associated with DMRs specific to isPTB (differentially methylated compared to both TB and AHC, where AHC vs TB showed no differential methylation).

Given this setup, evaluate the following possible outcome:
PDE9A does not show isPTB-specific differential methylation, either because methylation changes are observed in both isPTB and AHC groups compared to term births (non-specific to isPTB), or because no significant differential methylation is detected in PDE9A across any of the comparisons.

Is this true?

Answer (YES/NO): NO